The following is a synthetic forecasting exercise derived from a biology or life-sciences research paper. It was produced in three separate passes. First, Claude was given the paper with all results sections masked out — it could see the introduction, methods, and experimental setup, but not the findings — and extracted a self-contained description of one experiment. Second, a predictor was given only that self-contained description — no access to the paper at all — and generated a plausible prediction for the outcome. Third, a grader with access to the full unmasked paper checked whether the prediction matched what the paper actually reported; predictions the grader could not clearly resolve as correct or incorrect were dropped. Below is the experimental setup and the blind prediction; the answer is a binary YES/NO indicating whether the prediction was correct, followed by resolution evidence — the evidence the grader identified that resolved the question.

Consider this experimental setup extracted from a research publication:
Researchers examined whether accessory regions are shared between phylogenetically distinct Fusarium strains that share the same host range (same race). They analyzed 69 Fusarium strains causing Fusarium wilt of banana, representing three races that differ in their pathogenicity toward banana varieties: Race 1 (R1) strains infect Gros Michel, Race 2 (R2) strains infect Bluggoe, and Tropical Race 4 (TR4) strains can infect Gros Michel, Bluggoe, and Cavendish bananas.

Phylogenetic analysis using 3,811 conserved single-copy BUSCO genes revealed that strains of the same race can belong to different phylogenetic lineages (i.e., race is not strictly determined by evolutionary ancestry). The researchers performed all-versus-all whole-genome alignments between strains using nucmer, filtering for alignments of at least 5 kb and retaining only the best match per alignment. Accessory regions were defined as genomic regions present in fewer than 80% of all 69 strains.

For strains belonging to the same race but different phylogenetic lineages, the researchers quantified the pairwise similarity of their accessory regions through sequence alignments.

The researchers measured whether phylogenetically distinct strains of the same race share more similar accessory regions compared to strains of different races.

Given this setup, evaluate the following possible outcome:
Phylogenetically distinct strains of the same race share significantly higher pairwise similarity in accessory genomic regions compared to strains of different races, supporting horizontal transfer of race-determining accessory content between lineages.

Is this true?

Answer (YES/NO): NO